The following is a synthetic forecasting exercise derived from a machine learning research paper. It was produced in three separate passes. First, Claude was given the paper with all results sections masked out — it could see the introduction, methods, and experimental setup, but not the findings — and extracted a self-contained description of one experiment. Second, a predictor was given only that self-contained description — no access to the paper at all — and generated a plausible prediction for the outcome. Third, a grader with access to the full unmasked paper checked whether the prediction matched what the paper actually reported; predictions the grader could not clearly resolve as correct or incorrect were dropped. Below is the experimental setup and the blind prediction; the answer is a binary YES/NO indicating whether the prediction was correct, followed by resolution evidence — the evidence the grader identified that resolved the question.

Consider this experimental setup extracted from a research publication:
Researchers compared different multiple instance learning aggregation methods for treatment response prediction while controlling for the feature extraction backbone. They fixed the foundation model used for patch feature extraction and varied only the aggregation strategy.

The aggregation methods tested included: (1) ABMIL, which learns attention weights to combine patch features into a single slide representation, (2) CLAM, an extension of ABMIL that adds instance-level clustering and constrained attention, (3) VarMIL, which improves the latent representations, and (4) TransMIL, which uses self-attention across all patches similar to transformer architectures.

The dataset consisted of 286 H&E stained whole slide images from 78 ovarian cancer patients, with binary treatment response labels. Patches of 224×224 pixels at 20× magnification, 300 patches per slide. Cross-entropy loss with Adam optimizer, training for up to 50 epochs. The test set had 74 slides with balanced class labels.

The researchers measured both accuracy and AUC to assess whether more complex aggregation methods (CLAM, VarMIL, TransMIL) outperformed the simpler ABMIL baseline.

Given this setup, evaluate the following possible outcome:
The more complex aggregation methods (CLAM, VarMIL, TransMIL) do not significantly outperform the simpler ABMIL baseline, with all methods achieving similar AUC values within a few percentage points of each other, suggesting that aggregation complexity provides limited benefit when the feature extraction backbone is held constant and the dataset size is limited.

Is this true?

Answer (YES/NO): NO